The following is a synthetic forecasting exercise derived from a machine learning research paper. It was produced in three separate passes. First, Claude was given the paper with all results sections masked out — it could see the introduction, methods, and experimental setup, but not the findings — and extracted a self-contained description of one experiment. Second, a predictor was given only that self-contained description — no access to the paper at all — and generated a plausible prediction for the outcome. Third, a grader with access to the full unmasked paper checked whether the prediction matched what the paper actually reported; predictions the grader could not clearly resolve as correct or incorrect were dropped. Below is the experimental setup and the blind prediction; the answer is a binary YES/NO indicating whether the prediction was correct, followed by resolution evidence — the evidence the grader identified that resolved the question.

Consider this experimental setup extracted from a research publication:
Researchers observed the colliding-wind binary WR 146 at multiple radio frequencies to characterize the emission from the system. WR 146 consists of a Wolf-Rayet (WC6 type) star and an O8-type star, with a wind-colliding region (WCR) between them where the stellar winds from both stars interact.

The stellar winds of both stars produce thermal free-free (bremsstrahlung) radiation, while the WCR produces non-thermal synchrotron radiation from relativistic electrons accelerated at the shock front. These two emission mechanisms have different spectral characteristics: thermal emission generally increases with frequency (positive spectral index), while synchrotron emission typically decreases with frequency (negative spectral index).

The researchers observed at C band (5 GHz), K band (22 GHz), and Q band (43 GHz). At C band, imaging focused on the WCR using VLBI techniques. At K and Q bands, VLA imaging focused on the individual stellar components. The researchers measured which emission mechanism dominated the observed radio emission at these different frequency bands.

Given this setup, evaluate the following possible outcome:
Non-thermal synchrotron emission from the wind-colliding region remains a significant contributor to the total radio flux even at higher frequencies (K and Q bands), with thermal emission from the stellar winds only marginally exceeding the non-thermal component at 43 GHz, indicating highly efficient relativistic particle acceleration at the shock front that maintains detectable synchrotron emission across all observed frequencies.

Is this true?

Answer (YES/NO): NO